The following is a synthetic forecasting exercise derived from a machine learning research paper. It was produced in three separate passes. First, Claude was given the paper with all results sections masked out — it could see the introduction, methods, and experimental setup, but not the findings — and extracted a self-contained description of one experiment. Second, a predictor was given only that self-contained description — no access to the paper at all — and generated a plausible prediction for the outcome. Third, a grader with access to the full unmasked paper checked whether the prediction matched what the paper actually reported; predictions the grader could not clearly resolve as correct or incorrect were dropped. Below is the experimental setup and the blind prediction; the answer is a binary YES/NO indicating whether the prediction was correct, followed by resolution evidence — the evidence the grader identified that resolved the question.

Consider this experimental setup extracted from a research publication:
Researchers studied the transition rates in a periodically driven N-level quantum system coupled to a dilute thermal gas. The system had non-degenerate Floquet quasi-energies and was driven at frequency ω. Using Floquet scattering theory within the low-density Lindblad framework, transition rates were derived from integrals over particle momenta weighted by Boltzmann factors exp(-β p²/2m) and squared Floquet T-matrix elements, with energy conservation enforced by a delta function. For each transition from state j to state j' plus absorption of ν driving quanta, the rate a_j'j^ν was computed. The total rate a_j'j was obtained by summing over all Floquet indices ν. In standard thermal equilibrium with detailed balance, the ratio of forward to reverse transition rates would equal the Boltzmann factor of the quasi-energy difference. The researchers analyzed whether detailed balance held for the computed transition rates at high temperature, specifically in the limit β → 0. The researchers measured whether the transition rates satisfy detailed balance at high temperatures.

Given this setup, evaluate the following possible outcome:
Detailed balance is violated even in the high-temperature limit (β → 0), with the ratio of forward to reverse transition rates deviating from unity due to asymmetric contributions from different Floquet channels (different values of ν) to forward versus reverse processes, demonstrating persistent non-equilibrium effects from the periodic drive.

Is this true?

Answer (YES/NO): NO